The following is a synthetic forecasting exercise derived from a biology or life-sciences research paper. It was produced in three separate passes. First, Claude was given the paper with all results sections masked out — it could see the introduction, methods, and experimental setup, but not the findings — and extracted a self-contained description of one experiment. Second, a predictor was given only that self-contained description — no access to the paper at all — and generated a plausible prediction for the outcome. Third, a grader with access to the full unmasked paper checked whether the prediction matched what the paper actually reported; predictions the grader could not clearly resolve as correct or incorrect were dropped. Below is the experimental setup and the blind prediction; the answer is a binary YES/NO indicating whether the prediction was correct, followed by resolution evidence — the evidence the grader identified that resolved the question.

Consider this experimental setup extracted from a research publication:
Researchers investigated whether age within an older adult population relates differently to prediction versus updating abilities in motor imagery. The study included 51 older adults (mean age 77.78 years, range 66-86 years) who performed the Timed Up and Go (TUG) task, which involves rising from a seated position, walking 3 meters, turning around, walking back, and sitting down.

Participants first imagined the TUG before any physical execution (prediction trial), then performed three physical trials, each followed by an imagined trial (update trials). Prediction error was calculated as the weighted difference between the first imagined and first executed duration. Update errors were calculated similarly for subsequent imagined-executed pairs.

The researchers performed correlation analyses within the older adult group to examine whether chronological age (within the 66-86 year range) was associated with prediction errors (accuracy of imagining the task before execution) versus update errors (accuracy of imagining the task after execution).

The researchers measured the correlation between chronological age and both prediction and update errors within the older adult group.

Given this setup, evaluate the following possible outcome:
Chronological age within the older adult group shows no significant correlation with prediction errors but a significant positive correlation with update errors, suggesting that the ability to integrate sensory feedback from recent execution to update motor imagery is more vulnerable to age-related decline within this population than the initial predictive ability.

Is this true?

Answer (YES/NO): NO